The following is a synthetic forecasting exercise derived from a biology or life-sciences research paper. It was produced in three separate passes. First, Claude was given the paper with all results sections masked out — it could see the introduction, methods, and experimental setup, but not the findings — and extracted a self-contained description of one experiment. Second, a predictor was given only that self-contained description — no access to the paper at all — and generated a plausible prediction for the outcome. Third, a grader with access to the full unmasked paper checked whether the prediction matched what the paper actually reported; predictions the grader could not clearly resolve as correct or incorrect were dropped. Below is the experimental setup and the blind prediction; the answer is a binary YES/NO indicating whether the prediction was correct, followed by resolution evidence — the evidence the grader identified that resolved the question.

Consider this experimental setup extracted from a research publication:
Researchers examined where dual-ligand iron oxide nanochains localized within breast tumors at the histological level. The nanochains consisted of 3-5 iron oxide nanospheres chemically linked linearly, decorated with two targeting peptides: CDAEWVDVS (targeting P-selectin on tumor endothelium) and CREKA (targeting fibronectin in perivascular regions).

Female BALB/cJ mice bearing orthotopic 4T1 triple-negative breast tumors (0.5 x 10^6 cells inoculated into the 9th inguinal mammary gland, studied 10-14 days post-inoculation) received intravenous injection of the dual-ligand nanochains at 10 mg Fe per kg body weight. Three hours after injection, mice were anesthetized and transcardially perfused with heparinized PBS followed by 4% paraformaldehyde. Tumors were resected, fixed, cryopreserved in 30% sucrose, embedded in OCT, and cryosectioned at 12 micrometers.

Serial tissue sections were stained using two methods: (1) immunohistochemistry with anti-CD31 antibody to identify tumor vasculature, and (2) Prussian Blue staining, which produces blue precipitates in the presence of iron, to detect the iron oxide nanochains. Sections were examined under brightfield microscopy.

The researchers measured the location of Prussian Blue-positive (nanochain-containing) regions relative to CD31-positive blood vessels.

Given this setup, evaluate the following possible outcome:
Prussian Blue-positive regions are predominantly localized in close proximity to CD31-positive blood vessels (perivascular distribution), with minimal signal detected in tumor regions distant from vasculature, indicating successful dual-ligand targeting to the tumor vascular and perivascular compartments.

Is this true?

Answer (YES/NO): YES